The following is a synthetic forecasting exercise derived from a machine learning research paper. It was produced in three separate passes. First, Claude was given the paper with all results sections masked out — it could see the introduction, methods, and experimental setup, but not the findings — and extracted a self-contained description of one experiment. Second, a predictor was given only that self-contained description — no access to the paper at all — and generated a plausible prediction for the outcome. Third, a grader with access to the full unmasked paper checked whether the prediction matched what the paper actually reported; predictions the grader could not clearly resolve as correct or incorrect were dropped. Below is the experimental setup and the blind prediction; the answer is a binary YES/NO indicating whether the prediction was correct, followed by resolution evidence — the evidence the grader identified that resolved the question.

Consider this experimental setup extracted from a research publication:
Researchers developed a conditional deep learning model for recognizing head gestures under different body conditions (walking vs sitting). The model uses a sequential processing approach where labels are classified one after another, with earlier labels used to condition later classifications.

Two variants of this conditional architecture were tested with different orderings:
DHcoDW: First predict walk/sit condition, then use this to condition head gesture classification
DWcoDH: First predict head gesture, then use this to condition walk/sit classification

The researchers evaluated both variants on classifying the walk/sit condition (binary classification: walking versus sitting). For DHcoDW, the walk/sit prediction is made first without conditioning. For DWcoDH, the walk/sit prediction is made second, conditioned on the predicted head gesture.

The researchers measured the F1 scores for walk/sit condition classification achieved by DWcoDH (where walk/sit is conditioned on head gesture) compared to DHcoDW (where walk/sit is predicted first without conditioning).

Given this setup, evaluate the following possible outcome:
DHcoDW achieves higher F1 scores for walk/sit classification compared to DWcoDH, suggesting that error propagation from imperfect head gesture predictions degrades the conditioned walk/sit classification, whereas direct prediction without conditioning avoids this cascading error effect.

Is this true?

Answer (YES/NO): NO